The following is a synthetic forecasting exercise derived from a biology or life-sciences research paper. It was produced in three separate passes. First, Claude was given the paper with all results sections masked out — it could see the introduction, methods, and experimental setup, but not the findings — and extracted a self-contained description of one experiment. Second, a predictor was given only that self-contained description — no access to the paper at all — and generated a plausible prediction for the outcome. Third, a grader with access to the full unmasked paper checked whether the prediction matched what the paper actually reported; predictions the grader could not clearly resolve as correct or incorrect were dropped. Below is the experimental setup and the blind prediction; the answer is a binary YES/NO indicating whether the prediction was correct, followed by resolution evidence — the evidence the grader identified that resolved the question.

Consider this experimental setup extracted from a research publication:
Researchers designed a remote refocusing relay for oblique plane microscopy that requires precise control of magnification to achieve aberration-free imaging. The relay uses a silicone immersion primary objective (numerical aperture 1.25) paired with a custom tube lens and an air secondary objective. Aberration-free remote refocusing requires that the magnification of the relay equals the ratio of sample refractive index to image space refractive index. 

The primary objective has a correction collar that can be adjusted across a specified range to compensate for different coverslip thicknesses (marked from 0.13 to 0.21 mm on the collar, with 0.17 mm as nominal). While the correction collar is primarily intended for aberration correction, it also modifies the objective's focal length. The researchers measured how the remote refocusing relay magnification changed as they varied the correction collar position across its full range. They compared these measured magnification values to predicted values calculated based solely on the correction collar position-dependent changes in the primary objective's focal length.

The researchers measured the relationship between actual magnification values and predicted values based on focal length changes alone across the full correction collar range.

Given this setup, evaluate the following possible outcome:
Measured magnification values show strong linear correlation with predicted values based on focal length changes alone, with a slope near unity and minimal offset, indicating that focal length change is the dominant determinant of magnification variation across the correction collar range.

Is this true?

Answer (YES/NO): YES